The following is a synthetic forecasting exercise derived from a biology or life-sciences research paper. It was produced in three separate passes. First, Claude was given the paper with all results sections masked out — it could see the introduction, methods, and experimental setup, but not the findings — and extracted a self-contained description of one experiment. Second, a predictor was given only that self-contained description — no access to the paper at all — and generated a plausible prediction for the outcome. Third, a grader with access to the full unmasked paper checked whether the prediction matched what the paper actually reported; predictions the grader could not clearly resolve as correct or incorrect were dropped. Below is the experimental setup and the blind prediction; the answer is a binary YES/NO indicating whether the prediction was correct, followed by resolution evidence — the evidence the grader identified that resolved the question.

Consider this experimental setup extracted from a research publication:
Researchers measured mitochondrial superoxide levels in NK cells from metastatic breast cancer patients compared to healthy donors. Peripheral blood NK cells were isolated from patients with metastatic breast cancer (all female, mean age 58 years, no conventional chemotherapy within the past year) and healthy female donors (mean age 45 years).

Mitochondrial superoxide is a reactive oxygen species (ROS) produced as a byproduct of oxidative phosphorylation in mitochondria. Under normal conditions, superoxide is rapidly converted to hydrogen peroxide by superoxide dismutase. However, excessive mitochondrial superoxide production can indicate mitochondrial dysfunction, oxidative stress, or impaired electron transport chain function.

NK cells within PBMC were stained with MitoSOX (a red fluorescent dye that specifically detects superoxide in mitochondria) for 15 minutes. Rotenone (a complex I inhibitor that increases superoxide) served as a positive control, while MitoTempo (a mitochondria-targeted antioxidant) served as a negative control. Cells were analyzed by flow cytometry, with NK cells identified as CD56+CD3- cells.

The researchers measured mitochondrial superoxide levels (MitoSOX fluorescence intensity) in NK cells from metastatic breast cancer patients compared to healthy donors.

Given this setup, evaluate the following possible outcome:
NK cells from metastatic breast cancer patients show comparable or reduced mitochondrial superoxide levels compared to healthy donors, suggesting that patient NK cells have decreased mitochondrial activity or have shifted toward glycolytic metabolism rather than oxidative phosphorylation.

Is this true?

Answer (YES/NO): NO